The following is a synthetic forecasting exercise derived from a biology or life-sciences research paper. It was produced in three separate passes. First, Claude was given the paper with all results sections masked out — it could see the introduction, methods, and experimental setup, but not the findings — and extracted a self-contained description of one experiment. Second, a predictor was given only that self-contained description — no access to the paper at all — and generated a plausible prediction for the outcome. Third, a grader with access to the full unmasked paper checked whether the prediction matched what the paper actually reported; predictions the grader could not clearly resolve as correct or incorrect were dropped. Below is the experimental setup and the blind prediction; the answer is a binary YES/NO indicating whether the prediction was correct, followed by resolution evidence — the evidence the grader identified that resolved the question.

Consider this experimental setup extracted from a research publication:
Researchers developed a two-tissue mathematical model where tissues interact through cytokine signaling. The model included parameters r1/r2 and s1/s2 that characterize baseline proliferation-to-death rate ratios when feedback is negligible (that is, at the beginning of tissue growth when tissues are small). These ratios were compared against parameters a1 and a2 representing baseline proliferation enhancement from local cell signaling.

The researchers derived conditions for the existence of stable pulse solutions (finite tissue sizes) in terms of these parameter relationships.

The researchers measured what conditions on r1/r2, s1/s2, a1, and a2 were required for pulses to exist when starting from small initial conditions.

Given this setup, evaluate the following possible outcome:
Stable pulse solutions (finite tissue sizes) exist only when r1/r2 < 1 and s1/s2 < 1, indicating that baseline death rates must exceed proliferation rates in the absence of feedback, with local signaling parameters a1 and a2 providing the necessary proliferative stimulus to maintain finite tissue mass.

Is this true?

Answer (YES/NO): NO